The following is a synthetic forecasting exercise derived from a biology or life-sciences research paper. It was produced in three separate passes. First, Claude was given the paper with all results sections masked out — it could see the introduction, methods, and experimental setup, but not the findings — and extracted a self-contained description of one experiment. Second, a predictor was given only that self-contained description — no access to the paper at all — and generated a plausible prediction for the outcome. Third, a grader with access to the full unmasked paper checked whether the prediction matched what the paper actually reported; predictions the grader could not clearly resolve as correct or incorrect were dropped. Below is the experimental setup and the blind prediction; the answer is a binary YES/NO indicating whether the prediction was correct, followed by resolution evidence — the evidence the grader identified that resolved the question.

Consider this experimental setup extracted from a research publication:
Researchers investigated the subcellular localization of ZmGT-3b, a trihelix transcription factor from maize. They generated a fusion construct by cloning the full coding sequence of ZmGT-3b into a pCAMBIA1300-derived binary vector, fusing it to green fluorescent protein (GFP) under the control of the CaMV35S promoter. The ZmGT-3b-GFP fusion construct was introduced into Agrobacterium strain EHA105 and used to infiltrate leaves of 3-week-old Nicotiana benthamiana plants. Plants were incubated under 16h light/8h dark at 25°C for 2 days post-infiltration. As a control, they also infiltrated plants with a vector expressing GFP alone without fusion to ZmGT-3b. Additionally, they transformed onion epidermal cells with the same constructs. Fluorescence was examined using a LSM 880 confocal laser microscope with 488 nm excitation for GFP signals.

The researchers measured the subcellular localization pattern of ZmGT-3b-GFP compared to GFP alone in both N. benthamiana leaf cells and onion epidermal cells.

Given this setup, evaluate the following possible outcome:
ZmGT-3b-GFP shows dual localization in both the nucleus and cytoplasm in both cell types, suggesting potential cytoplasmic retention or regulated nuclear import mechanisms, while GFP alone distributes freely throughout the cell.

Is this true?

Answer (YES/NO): NO